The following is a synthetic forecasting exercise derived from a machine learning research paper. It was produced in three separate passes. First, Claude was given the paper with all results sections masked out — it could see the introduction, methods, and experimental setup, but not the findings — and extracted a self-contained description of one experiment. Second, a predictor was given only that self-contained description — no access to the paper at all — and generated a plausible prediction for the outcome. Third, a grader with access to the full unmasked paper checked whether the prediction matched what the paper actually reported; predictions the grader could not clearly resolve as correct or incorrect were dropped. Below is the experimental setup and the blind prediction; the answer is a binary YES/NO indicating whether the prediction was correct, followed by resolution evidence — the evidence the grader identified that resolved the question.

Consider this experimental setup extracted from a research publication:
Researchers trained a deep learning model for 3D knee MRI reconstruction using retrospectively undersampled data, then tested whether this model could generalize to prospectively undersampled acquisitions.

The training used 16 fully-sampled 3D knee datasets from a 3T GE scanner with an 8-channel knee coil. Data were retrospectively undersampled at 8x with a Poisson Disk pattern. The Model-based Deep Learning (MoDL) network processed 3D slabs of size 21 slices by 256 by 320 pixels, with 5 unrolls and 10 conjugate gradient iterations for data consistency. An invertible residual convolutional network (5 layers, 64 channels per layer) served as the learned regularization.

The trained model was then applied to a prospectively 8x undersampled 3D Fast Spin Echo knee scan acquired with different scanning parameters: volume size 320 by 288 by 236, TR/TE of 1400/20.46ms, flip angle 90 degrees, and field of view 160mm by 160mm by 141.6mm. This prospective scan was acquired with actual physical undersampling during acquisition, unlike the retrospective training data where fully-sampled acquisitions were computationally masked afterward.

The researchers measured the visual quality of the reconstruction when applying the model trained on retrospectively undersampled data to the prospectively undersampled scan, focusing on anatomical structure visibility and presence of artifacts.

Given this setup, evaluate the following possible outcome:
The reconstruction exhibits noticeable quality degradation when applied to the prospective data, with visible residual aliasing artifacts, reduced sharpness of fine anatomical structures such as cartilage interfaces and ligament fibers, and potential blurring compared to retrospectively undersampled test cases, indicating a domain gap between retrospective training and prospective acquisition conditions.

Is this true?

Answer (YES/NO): NO